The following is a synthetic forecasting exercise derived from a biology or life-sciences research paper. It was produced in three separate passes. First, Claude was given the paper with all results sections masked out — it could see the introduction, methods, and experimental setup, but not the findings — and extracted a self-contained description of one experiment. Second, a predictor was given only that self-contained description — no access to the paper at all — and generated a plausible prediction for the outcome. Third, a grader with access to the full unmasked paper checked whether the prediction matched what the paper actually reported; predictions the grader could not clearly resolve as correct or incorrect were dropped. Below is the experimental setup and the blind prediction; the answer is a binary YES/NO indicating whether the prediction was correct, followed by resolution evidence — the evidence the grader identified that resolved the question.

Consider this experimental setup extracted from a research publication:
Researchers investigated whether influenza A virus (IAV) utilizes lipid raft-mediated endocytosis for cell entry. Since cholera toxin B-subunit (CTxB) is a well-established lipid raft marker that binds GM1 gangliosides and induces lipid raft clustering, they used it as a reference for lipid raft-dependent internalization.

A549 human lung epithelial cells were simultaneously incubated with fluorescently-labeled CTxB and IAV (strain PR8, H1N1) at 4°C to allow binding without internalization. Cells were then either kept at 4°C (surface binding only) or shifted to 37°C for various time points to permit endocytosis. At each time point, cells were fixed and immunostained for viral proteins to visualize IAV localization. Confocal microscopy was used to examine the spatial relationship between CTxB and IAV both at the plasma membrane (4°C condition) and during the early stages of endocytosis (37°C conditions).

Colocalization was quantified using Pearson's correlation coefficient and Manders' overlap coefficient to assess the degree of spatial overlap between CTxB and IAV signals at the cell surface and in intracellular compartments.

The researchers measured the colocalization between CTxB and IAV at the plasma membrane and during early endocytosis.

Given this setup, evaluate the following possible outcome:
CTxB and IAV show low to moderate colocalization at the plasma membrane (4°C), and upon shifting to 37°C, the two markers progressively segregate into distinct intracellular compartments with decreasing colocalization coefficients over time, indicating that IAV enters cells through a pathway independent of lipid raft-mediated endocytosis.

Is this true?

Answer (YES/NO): NO